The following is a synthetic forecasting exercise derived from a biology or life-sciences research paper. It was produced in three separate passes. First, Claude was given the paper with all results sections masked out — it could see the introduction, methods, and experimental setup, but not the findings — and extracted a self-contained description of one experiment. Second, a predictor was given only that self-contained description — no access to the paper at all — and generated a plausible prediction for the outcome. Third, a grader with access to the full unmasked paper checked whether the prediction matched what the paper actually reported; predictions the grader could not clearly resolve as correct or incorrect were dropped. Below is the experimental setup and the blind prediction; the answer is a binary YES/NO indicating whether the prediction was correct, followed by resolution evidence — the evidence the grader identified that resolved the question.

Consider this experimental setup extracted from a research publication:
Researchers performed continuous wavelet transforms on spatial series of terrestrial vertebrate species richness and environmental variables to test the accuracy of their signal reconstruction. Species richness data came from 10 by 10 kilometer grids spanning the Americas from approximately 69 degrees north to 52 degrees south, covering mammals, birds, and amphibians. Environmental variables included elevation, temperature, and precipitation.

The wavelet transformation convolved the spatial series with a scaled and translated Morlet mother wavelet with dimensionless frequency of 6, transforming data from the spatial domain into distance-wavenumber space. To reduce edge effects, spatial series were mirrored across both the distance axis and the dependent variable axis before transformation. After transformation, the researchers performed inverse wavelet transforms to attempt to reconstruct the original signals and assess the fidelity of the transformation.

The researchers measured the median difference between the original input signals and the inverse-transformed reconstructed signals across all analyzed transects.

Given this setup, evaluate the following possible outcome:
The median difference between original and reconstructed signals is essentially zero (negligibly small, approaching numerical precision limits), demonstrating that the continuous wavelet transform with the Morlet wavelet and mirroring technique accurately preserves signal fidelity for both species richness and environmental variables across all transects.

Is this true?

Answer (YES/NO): NO